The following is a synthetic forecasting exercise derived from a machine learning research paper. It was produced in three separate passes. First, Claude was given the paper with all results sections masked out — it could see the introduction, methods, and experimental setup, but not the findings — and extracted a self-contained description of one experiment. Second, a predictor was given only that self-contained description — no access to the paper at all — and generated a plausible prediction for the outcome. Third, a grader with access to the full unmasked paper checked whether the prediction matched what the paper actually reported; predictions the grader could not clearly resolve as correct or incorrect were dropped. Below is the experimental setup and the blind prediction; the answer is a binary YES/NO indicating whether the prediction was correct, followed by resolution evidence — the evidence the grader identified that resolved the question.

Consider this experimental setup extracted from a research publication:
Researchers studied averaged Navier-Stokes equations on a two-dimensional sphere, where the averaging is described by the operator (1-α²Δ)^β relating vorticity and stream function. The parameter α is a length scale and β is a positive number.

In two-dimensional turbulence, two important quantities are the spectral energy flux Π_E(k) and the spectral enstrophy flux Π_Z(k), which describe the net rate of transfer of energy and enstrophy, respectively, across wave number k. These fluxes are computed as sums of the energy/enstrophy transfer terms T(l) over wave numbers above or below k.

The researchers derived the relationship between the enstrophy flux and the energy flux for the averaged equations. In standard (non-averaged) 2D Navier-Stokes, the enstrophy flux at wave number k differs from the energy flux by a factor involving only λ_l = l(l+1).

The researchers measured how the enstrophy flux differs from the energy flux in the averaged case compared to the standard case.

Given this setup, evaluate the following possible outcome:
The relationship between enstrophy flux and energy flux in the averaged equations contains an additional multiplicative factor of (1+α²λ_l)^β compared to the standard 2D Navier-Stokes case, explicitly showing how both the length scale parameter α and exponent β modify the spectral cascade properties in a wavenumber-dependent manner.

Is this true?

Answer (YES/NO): YES